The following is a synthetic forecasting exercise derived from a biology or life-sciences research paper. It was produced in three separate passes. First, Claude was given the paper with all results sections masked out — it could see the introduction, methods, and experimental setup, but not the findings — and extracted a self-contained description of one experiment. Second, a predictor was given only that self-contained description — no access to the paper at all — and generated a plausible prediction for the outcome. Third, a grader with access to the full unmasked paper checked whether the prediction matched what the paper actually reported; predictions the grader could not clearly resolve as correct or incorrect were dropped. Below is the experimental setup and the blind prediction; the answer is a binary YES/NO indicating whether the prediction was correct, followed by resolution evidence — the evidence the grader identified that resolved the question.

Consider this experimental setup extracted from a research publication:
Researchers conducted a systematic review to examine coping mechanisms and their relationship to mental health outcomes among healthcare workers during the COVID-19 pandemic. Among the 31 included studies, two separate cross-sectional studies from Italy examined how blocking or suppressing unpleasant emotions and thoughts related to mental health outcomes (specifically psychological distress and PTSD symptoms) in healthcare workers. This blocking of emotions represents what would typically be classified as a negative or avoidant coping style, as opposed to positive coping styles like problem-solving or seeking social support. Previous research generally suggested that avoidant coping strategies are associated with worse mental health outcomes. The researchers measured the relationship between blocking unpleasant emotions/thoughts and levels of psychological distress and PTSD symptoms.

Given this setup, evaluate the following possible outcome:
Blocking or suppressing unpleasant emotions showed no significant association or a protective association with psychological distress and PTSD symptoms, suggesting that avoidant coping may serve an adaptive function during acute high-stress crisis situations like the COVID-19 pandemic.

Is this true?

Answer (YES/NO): YES